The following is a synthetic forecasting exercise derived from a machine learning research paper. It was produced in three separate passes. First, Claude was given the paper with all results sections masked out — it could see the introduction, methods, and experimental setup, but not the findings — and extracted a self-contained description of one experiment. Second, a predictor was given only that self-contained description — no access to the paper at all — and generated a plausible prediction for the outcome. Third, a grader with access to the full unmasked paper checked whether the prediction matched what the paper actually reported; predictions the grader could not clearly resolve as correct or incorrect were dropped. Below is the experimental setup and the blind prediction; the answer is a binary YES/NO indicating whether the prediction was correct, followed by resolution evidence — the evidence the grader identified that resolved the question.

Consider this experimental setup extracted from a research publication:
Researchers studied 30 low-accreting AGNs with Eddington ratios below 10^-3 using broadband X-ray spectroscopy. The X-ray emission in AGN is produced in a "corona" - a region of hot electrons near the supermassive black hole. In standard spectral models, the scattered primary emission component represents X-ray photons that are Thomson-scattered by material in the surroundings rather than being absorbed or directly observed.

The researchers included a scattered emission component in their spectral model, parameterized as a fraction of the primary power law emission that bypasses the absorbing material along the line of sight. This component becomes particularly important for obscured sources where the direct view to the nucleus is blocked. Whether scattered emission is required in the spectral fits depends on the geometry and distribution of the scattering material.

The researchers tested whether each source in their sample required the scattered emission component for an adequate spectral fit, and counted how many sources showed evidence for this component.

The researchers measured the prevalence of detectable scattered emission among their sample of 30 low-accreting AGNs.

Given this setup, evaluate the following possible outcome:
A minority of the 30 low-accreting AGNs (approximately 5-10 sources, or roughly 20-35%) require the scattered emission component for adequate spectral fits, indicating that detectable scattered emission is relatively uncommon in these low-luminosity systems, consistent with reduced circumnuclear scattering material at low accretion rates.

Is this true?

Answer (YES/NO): NO